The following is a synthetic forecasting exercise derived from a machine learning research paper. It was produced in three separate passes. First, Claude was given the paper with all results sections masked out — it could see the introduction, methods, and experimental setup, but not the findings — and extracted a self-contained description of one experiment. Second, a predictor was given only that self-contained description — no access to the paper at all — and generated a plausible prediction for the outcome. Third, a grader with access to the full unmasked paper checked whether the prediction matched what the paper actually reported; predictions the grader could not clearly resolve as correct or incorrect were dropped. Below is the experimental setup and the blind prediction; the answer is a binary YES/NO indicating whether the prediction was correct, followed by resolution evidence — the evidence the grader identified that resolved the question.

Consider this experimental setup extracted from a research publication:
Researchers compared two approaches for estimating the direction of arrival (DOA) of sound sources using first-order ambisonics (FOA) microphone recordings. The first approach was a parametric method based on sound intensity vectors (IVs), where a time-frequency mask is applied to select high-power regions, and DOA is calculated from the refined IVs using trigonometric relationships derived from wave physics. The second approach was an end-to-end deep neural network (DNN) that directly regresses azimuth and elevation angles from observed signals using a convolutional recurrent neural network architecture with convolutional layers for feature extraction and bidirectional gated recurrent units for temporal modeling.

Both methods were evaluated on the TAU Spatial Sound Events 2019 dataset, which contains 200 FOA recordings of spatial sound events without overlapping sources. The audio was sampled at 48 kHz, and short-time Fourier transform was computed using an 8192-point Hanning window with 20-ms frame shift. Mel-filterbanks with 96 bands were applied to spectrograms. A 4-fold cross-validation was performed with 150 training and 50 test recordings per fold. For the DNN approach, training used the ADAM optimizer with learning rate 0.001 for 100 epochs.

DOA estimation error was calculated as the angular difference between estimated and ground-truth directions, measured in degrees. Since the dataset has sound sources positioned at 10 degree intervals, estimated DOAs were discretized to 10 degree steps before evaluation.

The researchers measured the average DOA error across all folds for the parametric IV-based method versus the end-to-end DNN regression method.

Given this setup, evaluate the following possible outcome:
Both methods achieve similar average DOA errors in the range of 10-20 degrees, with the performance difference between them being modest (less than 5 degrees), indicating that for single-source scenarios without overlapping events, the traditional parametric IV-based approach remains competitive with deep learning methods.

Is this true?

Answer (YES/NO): NO